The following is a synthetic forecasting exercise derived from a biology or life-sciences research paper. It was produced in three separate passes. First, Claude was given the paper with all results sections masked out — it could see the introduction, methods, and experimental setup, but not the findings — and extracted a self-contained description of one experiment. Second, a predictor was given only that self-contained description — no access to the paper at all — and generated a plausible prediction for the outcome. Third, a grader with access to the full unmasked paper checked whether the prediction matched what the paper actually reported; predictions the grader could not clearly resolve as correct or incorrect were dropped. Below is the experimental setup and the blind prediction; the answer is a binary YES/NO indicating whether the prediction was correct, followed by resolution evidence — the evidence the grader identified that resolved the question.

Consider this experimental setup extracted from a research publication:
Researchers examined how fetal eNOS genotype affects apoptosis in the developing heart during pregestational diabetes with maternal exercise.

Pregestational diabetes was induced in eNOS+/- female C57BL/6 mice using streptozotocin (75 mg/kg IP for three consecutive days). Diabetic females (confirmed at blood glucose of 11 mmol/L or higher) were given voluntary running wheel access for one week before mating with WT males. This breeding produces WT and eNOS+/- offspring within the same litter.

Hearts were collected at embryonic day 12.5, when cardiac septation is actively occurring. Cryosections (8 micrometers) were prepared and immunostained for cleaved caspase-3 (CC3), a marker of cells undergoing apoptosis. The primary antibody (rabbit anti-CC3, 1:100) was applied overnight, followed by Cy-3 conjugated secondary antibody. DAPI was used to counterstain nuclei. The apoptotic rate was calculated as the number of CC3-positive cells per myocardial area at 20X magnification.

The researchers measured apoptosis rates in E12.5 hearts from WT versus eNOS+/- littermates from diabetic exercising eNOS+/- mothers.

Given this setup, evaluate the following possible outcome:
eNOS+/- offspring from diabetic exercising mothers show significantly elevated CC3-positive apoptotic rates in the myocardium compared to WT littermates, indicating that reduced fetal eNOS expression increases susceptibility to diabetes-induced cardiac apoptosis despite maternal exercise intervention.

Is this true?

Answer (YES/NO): NO